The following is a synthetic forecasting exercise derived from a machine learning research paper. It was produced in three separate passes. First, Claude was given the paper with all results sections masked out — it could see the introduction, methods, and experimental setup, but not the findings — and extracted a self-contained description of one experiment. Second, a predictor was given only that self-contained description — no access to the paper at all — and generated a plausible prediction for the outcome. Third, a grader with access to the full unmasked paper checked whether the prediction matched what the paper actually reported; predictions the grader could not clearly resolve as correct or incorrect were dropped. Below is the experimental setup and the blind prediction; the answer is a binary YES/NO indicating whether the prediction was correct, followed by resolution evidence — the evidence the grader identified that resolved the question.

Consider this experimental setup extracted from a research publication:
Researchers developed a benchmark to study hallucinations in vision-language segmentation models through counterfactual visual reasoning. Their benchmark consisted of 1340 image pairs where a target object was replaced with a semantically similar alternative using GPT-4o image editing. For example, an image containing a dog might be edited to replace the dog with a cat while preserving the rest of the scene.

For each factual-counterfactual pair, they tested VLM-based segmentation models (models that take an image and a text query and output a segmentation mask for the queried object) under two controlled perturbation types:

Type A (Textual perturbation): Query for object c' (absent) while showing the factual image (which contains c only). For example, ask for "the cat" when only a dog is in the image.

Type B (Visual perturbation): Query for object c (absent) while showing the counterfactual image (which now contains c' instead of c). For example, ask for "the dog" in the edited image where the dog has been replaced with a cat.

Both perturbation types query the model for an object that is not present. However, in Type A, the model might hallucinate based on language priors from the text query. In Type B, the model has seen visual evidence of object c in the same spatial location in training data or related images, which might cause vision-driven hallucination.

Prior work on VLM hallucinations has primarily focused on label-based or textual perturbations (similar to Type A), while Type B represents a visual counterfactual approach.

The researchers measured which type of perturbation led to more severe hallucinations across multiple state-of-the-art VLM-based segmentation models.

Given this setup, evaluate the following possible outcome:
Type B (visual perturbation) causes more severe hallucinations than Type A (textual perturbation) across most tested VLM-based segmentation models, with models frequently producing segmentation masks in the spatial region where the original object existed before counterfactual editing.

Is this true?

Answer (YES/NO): YES